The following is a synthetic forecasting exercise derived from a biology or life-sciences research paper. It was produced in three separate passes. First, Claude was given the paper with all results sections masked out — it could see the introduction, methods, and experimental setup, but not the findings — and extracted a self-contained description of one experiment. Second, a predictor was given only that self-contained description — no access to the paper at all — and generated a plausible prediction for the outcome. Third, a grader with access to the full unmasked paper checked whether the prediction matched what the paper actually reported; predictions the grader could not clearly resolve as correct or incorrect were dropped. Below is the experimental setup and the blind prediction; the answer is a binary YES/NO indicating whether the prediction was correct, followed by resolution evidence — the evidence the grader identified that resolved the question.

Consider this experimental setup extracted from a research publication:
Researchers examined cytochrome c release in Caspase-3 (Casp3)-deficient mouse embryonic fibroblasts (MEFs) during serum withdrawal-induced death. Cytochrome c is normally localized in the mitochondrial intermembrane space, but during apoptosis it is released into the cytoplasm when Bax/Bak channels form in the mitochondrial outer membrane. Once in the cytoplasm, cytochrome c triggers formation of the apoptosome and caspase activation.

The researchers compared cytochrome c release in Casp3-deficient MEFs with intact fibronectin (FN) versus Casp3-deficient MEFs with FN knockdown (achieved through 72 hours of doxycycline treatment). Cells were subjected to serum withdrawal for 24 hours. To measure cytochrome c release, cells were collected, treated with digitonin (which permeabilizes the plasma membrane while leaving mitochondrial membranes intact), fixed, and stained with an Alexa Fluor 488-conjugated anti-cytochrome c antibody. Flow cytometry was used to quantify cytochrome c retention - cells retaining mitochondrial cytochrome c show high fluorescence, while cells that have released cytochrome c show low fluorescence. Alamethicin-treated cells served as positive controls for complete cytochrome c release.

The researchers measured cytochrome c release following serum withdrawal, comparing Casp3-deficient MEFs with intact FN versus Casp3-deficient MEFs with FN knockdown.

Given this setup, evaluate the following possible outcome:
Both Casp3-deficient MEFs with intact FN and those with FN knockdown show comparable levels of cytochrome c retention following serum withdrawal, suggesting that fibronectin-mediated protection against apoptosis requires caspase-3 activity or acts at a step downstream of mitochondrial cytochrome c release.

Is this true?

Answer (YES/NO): NO